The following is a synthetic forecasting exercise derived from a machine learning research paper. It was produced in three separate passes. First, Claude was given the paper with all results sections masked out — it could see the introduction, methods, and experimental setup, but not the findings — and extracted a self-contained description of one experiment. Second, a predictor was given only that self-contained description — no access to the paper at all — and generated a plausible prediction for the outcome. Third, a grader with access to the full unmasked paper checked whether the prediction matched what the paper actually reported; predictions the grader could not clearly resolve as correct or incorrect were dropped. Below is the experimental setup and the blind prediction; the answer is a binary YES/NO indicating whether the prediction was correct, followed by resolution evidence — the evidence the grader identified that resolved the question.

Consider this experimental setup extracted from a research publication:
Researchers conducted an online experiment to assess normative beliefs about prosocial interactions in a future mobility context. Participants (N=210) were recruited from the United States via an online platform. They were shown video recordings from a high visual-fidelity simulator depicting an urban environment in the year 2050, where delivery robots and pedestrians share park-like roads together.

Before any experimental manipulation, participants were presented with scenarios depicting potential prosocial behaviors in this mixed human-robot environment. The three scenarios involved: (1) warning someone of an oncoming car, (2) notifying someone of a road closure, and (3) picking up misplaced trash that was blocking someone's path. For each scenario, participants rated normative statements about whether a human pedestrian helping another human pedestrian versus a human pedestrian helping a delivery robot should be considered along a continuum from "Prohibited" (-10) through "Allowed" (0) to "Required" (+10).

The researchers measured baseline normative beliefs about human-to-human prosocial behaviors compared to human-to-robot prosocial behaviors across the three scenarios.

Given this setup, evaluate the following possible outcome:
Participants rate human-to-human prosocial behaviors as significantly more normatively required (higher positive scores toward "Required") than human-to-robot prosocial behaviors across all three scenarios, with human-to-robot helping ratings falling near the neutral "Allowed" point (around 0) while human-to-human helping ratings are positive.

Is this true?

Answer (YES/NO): NO